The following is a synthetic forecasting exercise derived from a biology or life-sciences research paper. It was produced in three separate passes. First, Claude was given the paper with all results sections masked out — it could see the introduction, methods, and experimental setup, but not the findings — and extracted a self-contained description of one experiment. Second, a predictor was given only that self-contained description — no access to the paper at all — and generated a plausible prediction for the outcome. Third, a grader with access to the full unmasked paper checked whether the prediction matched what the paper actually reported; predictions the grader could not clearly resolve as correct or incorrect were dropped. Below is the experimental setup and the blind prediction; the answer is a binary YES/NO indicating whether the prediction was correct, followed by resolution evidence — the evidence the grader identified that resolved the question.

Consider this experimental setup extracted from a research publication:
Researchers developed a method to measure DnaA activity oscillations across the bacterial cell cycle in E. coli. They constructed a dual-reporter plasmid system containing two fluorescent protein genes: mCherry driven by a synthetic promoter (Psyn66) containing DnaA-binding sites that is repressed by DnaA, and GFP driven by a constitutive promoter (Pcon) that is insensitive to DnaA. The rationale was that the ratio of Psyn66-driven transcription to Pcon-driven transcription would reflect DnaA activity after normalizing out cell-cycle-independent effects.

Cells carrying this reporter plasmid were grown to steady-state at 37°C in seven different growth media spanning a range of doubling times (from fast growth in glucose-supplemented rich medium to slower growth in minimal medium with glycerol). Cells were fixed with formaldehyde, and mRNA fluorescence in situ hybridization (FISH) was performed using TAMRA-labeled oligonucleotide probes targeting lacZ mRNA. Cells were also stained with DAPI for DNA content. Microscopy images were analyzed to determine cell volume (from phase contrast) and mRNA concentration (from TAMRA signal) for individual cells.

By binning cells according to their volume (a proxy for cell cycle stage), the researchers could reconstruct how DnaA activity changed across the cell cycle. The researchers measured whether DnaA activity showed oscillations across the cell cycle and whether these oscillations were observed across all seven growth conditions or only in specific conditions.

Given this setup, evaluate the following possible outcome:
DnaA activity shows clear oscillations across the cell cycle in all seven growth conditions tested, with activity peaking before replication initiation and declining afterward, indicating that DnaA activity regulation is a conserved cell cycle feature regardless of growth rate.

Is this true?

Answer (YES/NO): NO